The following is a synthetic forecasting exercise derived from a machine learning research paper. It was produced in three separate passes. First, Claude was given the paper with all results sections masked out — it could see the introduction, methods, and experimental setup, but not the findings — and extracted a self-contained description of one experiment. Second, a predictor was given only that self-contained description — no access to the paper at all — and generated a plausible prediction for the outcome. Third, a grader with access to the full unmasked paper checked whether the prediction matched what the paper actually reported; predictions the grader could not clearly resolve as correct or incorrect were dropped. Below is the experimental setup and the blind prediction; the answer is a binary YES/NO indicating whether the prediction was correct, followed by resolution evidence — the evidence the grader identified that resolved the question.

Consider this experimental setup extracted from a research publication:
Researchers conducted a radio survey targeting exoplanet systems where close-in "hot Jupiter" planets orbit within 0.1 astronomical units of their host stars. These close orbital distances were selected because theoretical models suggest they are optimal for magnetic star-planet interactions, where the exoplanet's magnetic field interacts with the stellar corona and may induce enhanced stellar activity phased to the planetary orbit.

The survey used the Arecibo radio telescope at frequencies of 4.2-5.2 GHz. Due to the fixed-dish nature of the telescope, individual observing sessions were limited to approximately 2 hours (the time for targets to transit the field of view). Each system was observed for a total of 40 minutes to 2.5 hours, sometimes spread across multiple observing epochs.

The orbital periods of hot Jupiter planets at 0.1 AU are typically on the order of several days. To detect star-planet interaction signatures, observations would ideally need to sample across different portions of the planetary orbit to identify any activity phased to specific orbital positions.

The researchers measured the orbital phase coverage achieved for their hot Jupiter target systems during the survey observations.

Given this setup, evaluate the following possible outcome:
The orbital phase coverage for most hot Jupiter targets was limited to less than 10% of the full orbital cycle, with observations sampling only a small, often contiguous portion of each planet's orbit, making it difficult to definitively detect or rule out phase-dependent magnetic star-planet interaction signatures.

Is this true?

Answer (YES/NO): YES